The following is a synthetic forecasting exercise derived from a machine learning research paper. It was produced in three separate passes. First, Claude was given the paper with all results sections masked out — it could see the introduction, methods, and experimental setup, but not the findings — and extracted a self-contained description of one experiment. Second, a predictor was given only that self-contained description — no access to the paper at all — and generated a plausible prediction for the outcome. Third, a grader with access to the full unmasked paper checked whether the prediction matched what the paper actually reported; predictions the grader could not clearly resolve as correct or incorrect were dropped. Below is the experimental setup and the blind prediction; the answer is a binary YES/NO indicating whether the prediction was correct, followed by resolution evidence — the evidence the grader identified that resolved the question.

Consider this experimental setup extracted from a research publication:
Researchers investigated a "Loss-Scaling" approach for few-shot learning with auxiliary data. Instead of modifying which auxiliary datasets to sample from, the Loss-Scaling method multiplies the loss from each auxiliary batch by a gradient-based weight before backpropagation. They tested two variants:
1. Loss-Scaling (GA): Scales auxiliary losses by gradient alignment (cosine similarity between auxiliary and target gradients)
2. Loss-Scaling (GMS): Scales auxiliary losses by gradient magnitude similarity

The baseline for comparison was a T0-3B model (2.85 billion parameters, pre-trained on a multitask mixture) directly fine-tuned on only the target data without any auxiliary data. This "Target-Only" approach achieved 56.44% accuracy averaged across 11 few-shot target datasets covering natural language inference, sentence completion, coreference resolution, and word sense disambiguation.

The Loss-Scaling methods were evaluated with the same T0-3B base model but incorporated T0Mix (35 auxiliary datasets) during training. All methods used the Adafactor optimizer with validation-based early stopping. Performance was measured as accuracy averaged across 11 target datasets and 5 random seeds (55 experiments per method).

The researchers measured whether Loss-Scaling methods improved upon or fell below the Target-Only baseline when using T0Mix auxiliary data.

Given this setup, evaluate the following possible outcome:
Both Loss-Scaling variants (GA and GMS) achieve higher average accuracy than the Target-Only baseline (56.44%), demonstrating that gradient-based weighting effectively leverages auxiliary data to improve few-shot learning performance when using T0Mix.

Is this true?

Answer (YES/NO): YES